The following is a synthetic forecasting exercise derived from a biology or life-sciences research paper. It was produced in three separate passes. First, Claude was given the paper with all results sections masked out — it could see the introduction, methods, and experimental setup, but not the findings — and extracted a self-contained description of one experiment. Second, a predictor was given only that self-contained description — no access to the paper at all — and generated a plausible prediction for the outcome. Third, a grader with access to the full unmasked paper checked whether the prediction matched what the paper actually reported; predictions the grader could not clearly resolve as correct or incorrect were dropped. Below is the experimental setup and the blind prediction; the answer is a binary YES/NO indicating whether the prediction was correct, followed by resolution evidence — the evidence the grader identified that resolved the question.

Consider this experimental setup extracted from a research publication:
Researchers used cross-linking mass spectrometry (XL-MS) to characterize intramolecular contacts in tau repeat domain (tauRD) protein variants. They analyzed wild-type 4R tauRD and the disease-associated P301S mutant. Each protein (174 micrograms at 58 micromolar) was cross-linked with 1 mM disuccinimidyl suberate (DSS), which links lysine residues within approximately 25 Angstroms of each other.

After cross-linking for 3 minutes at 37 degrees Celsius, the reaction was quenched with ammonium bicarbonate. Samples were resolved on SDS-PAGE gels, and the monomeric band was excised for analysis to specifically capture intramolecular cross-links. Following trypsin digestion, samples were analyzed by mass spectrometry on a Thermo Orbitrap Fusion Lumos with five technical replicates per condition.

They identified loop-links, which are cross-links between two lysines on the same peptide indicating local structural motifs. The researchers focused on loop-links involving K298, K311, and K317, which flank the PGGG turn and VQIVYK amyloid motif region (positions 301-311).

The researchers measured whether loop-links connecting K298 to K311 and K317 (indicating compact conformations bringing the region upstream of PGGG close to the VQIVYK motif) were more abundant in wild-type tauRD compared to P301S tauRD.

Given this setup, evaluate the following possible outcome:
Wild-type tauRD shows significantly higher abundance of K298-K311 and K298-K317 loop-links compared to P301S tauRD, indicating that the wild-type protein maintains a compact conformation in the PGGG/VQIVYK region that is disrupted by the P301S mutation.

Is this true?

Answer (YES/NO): NO